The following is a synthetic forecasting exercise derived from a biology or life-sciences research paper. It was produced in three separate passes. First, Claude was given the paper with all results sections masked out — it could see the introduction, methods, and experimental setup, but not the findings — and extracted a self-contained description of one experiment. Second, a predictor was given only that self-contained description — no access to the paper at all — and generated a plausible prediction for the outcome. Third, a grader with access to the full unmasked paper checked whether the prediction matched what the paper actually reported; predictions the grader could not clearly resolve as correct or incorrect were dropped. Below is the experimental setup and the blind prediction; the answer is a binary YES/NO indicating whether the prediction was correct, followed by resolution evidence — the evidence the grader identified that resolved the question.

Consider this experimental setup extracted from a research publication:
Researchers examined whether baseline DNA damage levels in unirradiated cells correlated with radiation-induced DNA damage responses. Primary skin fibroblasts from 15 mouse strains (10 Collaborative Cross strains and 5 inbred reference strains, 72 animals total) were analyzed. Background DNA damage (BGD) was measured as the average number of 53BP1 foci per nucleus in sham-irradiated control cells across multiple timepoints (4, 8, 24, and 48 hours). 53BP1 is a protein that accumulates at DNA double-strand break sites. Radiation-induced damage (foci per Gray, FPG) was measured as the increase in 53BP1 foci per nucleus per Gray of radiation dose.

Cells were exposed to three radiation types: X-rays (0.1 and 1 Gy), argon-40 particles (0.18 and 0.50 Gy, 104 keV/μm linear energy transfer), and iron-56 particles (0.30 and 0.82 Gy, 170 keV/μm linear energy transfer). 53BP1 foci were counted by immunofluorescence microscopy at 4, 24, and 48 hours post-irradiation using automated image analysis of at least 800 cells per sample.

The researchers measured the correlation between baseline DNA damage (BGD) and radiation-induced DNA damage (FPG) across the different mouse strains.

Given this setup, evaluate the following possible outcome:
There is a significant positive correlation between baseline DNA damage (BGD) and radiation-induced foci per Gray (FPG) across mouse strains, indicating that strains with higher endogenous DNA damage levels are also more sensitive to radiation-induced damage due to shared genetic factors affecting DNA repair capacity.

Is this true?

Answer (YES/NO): YES